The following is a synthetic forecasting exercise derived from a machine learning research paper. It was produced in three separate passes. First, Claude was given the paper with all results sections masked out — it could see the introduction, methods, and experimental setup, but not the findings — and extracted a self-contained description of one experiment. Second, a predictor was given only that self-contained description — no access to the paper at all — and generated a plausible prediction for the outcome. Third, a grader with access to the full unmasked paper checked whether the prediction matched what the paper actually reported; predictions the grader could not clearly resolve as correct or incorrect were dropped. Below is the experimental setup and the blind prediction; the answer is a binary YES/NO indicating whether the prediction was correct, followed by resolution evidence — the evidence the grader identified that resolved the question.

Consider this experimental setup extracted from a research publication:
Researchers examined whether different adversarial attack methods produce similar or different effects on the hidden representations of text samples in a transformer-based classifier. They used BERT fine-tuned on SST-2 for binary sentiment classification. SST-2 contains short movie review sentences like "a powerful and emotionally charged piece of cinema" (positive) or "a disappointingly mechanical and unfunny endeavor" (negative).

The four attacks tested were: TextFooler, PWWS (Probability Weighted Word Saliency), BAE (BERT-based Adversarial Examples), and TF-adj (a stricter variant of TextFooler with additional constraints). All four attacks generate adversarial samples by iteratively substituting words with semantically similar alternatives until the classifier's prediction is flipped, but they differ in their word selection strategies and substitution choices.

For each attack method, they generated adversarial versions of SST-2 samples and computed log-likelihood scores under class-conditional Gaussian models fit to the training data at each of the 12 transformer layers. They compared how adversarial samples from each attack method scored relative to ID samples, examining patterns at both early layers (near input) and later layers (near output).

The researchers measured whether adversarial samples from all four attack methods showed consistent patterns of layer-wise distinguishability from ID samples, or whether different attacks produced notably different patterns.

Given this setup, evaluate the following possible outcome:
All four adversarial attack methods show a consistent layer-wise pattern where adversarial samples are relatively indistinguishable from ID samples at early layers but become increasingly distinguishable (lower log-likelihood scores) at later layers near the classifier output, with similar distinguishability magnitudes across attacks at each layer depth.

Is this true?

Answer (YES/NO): NO